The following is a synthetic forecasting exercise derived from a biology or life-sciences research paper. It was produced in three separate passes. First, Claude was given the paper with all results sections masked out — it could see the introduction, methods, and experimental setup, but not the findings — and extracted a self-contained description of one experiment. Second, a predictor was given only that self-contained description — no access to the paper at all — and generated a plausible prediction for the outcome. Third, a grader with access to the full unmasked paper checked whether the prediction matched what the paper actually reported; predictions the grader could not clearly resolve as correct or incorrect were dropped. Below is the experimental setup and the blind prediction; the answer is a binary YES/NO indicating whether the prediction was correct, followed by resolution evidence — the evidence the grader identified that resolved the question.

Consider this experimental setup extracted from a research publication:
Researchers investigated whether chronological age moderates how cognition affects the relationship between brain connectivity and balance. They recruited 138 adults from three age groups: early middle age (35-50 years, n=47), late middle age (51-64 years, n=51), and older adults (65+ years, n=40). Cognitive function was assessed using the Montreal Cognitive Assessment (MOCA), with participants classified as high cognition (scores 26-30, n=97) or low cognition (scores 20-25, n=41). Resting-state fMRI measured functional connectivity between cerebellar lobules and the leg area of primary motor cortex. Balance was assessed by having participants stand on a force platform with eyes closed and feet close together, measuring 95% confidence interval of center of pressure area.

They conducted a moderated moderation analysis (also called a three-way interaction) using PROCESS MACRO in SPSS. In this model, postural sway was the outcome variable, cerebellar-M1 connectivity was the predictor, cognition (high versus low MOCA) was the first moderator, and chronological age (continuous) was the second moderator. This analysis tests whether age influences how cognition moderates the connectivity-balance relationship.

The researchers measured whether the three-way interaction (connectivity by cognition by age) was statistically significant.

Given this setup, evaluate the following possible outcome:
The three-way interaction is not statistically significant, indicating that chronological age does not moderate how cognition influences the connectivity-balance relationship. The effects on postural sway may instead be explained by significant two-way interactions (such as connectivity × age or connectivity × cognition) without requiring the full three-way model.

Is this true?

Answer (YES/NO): NO